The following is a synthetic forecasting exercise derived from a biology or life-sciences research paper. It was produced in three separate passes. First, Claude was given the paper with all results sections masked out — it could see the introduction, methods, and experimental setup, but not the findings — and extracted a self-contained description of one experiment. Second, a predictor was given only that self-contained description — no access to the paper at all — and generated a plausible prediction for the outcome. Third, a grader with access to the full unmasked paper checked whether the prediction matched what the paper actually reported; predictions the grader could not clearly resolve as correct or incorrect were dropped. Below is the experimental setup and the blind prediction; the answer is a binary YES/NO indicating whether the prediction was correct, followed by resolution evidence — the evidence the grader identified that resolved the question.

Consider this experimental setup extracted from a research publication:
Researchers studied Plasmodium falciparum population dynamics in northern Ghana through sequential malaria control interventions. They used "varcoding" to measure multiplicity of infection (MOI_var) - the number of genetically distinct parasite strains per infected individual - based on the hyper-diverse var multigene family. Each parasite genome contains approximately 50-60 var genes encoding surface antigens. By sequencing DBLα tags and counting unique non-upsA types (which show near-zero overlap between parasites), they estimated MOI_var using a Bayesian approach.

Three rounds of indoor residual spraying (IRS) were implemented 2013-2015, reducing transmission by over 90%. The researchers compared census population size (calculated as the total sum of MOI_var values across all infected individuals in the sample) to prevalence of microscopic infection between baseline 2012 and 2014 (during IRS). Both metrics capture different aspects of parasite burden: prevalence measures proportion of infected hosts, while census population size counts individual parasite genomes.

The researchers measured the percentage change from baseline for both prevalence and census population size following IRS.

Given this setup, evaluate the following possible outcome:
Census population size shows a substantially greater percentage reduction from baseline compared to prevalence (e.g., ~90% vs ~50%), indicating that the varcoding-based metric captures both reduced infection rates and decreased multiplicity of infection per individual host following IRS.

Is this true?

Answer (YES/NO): NO